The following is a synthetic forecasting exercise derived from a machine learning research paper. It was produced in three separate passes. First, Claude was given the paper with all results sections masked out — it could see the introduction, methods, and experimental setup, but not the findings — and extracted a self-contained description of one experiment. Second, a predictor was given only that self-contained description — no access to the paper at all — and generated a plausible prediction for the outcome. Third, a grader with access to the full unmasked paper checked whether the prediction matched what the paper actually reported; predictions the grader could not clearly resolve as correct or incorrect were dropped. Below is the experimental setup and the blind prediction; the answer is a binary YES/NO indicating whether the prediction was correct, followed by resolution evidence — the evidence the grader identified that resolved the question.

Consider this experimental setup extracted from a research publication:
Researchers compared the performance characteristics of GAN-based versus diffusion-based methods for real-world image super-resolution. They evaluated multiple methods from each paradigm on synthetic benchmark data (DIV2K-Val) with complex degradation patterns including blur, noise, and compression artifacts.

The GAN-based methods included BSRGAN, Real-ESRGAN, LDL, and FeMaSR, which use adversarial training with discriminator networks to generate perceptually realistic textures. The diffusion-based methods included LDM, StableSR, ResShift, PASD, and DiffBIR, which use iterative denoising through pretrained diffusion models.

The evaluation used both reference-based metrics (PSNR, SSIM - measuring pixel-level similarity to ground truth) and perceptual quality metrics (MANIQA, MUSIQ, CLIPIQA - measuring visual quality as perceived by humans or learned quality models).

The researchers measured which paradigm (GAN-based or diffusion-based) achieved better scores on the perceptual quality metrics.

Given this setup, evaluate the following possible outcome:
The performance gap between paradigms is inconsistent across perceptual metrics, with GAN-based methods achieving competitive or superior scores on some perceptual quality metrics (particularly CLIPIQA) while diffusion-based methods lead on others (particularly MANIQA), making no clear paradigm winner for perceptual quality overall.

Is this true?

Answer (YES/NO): NO